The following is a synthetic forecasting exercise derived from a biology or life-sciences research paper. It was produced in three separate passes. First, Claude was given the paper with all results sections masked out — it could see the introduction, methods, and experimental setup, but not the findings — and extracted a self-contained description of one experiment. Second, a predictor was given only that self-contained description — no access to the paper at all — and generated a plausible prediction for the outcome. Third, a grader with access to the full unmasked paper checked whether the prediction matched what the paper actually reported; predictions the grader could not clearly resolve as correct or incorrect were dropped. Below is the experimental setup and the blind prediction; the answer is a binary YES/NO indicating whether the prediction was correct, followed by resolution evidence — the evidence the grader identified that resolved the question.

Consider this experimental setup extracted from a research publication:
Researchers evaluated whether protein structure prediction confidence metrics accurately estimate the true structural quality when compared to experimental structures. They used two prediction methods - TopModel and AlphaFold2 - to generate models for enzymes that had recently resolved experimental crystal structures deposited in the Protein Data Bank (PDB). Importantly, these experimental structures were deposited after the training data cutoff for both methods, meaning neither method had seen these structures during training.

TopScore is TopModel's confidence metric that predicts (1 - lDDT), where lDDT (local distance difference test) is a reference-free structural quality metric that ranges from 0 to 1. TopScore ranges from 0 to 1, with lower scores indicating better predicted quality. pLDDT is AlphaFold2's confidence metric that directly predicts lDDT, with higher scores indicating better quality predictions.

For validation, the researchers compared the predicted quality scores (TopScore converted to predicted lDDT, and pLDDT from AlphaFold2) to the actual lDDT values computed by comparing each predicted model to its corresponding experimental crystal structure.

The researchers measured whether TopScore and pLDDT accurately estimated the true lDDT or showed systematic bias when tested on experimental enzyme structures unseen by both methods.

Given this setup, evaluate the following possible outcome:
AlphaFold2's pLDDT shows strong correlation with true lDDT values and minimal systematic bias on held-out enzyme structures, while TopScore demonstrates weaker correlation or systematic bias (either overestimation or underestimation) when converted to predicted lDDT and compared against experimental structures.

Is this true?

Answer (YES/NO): NO